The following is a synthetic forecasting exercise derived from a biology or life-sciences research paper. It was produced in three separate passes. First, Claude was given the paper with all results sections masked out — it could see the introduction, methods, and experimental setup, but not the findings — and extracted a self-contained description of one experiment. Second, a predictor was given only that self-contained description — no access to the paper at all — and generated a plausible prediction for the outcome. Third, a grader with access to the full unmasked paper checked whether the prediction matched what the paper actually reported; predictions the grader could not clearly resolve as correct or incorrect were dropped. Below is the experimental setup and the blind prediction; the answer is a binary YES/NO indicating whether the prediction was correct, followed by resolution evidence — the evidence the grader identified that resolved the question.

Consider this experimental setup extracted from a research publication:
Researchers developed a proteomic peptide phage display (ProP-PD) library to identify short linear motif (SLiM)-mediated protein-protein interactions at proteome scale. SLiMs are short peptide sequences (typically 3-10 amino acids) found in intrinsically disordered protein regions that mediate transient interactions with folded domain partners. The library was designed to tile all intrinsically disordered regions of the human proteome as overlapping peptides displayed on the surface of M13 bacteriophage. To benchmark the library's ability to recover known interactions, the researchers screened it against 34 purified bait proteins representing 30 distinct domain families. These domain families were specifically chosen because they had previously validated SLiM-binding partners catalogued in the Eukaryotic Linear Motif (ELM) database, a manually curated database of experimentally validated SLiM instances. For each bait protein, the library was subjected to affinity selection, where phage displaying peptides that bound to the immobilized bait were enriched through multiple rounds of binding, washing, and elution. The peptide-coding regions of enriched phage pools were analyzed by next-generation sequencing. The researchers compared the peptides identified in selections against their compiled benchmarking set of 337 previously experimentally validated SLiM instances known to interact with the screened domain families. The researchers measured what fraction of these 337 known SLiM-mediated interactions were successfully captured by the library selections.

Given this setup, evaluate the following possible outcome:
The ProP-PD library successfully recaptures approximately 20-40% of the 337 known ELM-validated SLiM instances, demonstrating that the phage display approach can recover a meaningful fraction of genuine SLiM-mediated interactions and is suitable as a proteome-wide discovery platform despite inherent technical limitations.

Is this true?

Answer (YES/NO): NO